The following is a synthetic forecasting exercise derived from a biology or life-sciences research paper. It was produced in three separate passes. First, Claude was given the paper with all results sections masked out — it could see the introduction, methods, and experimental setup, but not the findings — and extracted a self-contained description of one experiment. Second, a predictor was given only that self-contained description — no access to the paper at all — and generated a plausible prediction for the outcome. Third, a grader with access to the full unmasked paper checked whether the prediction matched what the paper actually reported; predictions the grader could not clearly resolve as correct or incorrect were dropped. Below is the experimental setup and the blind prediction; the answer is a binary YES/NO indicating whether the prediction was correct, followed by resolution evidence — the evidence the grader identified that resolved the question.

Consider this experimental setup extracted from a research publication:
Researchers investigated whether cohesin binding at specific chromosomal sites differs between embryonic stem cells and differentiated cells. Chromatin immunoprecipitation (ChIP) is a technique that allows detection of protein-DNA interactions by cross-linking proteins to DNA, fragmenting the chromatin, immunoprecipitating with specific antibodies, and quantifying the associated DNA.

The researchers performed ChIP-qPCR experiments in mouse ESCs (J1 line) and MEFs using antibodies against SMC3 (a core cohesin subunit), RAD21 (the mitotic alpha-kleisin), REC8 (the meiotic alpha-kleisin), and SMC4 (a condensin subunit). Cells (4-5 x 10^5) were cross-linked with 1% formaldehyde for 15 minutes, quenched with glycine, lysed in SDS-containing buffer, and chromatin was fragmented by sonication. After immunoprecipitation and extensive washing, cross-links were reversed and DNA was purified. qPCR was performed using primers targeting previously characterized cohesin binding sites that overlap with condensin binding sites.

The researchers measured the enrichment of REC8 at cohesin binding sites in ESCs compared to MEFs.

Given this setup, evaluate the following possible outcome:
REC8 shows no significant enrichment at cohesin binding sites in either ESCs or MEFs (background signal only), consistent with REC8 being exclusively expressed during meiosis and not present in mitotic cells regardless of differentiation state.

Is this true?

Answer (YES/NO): NO